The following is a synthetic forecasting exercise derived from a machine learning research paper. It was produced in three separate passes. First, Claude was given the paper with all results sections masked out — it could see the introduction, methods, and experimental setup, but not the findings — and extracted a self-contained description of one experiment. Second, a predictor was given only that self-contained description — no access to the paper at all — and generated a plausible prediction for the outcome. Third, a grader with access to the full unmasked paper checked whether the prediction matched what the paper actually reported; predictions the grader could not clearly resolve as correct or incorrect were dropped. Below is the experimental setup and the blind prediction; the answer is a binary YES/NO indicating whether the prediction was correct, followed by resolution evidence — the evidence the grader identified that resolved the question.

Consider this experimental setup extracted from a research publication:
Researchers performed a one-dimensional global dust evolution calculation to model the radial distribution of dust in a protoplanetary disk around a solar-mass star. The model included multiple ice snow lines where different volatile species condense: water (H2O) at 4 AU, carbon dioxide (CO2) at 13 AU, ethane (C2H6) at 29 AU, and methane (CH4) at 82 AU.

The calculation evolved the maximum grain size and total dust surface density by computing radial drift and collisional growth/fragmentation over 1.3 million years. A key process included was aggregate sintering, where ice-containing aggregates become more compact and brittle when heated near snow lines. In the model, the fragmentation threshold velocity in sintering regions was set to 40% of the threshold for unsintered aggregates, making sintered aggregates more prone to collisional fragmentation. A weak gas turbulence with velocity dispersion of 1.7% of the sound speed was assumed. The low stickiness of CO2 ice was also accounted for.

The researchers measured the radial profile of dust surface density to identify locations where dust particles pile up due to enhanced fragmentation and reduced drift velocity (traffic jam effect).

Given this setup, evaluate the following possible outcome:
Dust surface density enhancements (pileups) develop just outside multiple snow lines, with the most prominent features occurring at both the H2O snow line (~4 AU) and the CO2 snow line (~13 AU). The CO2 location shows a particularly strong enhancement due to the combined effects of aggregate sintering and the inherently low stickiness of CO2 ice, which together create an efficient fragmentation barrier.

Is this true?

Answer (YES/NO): NO